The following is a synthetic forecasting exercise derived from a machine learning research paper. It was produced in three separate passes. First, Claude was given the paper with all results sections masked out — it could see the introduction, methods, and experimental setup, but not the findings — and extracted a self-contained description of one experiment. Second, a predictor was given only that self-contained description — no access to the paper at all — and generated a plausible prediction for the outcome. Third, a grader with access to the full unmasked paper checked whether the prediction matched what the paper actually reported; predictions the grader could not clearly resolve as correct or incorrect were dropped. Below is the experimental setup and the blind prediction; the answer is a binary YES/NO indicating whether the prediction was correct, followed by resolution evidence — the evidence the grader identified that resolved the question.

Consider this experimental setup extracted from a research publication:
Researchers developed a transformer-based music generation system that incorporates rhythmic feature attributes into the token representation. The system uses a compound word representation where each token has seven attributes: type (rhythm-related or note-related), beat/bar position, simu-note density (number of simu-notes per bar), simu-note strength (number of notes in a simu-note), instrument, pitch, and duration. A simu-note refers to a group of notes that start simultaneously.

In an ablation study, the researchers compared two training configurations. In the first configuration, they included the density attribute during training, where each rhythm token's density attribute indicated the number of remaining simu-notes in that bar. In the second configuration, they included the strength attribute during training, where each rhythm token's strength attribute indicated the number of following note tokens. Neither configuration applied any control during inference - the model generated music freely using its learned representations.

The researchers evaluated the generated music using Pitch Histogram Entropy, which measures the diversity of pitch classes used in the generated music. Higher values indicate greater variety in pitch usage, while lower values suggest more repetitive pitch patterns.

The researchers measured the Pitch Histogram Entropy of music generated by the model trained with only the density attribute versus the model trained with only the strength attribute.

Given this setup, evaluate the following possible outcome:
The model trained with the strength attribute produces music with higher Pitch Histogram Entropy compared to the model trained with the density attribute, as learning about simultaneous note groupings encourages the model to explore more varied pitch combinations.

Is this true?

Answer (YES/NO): YES